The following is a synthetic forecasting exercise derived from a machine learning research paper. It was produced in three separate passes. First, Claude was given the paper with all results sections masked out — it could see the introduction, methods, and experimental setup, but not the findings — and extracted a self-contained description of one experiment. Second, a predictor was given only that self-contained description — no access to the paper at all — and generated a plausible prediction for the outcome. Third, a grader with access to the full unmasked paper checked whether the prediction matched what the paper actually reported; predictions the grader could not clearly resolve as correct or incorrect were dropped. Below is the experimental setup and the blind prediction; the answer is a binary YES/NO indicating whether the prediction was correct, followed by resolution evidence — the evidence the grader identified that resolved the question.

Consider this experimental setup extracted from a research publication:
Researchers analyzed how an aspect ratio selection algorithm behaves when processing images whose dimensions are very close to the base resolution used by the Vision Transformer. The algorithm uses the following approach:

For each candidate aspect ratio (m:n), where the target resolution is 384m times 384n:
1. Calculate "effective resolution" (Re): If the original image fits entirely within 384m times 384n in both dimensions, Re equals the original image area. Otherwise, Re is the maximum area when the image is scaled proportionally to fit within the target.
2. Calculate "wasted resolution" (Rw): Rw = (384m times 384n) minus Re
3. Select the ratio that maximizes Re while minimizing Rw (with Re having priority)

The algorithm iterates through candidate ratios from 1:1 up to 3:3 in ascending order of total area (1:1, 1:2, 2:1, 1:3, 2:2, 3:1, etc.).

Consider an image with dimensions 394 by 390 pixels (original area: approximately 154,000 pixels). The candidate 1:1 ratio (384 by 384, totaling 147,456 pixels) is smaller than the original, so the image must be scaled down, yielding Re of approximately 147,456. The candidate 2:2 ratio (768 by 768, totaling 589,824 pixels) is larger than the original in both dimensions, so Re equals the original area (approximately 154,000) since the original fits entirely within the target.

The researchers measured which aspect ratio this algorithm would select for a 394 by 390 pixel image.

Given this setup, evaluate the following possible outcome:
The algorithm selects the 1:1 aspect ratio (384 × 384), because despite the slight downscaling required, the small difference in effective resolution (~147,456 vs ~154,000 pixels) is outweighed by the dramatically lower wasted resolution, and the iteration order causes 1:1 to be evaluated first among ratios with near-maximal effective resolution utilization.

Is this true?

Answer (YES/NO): NO